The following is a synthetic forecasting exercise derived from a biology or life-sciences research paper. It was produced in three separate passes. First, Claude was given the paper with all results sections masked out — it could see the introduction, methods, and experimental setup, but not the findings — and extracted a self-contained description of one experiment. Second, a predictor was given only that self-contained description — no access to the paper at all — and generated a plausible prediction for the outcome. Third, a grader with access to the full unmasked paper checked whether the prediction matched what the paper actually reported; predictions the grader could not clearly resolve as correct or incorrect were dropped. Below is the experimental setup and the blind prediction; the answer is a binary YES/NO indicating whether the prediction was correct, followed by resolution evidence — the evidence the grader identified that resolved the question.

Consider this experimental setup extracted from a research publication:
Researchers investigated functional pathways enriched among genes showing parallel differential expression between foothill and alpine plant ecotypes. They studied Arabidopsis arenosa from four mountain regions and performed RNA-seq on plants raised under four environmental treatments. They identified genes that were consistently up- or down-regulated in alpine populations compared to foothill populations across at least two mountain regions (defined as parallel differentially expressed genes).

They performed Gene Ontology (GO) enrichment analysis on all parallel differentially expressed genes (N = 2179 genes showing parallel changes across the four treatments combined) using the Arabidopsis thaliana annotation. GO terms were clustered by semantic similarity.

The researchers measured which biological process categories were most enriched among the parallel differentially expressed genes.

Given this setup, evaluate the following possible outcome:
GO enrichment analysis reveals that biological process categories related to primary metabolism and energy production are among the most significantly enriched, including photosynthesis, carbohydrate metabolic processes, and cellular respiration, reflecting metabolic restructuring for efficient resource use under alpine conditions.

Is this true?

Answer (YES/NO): NO